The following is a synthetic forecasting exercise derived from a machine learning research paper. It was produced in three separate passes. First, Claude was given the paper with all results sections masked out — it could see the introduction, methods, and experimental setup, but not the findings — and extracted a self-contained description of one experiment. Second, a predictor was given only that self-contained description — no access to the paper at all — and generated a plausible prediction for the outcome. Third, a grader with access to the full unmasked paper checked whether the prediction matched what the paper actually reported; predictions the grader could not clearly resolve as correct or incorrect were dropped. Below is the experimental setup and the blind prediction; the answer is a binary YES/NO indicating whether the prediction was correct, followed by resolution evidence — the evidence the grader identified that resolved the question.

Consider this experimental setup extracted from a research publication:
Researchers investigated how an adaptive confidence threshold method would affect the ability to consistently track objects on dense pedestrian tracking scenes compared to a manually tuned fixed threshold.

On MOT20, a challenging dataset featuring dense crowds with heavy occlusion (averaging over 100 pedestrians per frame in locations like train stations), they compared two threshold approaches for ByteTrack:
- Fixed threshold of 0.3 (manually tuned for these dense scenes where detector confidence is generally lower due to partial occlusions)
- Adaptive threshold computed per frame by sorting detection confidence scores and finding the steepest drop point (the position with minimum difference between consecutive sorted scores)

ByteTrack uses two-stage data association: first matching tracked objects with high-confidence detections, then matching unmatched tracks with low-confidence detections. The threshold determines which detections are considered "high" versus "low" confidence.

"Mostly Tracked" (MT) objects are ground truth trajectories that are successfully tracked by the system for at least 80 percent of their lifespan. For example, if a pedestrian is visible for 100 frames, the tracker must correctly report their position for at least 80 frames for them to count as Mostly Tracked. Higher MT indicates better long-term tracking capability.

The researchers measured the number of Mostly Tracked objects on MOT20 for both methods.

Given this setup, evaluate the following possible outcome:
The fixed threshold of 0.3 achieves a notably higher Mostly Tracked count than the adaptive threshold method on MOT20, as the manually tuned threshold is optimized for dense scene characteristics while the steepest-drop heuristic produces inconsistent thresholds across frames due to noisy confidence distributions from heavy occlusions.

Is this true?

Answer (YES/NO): NO